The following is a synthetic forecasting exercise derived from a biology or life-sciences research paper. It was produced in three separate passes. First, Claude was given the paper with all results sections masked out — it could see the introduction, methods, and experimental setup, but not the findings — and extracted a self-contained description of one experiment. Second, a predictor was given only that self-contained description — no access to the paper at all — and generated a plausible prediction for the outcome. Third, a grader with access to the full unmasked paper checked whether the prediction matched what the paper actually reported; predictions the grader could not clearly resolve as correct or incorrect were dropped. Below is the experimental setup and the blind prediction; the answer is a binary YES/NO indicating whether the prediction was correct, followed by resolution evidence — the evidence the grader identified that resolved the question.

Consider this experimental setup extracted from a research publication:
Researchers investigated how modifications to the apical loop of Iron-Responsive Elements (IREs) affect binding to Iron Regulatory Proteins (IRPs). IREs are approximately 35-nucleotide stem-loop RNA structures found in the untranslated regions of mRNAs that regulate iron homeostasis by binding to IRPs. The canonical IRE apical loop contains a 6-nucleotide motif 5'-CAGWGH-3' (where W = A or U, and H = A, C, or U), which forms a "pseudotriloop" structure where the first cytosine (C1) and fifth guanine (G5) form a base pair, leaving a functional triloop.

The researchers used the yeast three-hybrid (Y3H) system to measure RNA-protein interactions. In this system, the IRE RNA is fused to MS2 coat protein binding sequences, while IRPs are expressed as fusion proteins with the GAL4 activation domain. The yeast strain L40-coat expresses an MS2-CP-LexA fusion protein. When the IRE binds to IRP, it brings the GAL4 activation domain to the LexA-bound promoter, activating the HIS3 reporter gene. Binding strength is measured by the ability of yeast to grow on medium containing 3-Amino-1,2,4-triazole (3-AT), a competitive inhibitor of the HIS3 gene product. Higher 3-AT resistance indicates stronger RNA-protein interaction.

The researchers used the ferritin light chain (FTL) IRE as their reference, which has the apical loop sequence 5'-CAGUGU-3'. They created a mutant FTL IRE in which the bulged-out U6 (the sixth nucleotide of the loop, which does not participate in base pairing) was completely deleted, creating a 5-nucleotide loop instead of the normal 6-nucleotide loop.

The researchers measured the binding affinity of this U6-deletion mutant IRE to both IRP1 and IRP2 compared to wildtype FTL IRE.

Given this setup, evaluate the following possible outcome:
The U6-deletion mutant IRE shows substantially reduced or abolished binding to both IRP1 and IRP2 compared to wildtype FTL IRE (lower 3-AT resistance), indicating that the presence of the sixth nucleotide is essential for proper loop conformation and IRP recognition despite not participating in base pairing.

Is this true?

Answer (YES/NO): NO